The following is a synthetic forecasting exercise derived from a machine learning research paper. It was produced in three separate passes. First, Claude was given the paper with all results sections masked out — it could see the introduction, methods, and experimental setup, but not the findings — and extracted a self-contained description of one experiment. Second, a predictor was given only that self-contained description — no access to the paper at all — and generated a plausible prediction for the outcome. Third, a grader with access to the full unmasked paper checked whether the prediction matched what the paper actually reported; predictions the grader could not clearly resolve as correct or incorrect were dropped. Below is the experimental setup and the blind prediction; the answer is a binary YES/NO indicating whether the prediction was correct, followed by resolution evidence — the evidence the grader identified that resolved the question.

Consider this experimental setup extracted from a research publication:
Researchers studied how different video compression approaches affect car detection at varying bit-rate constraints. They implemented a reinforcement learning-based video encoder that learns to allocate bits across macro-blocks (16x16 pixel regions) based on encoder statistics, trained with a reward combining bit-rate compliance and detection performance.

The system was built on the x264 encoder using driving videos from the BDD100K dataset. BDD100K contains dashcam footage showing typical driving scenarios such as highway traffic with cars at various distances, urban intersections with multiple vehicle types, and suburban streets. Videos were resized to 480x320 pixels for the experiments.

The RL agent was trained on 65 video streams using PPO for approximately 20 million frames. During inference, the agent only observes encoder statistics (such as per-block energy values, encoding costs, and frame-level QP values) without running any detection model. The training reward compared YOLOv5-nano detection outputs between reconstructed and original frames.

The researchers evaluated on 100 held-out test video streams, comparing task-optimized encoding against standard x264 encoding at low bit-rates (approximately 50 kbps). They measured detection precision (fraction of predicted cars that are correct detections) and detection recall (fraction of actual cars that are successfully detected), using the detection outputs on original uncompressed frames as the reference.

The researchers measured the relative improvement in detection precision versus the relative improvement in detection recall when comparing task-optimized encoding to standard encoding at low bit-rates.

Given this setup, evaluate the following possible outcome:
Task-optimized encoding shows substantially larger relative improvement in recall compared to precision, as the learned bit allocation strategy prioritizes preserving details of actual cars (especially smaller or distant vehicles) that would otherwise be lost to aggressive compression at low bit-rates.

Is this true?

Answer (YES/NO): NO